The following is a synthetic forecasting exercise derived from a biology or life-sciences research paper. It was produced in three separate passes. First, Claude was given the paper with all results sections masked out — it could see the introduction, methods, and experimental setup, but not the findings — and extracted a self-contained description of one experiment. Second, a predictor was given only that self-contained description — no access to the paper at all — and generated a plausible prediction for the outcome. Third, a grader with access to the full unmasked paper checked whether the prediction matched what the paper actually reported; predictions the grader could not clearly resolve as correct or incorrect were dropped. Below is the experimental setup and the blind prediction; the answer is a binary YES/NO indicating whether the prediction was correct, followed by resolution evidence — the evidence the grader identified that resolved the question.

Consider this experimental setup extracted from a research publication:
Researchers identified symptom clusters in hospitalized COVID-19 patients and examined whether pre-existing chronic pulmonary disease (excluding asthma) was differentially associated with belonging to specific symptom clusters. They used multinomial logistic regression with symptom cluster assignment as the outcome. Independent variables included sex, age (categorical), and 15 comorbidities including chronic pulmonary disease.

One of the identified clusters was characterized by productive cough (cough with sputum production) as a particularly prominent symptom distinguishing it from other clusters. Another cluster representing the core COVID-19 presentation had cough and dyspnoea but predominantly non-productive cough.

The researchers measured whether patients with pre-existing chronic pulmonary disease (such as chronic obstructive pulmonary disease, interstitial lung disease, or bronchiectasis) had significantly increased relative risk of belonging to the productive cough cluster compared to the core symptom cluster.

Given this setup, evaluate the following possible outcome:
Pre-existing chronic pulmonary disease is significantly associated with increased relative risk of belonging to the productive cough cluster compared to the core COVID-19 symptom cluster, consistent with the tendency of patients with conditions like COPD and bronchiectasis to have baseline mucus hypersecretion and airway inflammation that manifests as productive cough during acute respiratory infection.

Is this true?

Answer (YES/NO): YES